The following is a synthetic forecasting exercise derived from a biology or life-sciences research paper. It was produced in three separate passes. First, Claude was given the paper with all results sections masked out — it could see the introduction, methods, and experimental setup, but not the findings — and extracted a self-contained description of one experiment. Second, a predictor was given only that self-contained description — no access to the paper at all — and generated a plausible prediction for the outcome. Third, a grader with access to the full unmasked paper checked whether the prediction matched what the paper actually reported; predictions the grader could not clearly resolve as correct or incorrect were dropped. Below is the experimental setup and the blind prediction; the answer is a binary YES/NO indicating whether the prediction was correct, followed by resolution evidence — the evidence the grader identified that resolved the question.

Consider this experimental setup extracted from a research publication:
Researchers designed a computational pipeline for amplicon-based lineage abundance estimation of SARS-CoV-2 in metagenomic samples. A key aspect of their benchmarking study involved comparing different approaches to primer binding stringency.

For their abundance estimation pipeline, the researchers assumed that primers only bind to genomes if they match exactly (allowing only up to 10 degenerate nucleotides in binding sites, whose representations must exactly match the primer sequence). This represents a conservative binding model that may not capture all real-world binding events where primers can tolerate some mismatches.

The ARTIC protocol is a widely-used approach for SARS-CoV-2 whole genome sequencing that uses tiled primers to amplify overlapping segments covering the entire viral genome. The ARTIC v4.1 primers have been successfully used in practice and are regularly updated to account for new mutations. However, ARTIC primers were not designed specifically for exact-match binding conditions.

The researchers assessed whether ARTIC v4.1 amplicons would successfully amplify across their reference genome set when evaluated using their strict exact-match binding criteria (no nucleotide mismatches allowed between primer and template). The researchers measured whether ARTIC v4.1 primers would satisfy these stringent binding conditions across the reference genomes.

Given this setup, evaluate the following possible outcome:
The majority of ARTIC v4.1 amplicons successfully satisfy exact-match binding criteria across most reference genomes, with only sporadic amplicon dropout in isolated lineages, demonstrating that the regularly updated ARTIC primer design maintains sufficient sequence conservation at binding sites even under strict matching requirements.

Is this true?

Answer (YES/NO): NO